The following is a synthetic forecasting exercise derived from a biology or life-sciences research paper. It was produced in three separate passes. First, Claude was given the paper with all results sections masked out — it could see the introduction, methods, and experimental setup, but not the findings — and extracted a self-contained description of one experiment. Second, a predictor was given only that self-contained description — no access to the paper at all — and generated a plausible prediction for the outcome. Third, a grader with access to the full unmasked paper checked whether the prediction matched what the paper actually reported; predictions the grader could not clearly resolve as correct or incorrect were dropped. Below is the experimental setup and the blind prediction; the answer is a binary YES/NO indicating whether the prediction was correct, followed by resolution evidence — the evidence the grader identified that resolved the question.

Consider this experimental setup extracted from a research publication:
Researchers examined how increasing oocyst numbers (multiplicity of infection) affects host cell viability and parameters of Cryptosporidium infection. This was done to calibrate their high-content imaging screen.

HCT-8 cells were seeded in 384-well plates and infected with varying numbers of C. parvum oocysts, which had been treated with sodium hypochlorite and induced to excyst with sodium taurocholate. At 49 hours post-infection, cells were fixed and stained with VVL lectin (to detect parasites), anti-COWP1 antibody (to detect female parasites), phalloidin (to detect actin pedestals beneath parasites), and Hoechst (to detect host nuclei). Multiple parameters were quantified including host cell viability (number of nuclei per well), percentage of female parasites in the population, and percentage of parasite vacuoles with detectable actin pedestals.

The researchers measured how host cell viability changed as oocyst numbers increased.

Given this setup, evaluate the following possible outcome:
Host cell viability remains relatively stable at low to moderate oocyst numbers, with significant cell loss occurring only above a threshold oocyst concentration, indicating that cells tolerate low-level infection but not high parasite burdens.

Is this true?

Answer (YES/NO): NO